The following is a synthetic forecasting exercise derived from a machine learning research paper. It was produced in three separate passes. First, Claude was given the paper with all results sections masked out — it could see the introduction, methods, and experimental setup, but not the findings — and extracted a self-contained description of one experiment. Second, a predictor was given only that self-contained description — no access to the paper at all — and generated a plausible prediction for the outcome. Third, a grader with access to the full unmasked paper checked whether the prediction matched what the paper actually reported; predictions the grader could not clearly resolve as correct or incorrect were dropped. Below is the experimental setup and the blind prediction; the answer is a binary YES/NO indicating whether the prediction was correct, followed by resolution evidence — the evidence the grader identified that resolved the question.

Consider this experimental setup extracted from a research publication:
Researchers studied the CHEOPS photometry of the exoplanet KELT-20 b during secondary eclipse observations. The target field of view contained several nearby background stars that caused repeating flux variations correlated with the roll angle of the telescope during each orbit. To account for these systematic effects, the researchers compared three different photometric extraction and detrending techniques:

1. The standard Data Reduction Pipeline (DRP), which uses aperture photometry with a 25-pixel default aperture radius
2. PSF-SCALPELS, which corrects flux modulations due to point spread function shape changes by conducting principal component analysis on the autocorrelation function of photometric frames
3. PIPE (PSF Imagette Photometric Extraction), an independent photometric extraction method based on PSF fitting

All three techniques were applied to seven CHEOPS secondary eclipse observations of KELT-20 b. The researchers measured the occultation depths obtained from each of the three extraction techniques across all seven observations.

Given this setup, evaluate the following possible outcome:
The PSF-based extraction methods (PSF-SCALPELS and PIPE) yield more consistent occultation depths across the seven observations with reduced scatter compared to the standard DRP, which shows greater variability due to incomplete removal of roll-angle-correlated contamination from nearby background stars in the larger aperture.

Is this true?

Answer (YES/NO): NO